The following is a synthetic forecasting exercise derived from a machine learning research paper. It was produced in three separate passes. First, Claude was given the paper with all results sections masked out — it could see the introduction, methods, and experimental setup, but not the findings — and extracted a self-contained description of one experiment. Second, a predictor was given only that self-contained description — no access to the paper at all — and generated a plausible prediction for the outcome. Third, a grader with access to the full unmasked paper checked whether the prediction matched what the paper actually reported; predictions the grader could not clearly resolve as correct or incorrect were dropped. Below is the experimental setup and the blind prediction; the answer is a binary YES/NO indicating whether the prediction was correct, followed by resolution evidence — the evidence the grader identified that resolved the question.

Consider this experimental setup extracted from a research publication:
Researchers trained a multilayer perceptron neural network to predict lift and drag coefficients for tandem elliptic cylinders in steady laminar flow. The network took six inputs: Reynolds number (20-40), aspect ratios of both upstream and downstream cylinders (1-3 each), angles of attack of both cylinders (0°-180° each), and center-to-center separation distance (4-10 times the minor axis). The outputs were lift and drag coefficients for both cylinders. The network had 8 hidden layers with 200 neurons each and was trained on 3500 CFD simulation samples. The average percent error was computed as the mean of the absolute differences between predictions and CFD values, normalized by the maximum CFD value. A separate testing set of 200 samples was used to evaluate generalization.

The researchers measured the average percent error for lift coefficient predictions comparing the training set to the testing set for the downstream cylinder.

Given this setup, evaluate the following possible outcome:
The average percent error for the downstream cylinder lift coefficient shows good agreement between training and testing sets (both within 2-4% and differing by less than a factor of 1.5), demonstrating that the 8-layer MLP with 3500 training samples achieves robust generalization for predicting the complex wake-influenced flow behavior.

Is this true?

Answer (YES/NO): NO